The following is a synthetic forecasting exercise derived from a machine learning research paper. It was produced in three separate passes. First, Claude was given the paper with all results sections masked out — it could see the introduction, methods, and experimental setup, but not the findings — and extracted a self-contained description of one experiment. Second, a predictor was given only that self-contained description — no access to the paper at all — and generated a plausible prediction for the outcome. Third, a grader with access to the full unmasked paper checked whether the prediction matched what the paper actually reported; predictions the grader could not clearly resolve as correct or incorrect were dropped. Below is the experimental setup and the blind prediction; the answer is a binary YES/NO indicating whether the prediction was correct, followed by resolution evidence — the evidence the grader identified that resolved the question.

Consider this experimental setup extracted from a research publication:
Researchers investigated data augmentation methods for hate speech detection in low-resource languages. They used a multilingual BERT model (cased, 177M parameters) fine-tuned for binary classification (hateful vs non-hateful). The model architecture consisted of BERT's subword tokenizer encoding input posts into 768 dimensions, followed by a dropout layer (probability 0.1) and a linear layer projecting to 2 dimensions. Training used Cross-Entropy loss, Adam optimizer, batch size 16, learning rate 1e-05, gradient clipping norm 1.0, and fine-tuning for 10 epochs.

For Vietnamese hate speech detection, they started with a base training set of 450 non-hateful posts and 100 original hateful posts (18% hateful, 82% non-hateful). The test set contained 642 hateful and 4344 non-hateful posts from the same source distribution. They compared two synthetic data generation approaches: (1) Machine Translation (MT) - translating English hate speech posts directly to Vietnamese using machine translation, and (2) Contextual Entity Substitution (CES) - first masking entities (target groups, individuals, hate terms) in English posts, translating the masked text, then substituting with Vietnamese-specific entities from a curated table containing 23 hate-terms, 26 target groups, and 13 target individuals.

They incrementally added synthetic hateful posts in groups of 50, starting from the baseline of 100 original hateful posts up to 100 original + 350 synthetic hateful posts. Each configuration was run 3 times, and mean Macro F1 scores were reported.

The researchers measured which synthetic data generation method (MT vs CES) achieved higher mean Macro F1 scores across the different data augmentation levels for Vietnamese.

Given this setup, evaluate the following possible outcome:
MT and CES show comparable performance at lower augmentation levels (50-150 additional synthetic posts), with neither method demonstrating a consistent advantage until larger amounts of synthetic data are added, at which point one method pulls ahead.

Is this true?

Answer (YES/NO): NO